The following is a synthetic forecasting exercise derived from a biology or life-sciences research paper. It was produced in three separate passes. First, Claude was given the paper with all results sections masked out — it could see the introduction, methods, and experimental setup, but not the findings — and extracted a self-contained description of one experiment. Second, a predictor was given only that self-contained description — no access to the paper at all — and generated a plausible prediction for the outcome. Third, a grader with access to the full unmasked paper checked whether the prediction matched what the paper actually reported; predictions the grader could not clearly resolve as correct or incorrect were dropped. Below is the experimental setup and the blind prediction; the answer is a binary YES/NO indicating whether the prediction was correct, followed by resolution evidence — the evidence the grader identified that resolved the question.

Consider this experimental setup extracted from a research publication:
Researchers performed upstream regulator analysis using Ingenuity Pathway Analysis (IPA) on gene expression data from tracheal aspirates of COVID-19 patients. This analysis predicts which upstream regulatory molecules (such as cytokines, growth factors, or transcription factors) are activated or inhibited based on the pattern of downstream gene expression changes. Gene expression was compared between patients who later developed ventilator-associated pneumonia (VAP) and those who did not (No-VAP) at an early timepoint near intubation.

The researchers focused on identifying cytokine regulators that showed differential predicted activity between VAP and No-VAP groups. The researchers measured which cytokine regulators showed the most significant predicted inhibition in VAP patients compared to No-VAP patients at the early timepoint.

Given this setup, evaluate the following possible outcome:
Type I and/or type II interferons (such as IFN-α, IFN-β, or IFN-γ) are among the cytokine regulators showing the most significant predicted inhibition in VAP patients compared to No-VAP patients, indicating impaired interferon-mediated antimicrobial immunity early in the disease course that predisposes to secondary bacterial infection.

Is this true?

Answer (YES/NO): NO